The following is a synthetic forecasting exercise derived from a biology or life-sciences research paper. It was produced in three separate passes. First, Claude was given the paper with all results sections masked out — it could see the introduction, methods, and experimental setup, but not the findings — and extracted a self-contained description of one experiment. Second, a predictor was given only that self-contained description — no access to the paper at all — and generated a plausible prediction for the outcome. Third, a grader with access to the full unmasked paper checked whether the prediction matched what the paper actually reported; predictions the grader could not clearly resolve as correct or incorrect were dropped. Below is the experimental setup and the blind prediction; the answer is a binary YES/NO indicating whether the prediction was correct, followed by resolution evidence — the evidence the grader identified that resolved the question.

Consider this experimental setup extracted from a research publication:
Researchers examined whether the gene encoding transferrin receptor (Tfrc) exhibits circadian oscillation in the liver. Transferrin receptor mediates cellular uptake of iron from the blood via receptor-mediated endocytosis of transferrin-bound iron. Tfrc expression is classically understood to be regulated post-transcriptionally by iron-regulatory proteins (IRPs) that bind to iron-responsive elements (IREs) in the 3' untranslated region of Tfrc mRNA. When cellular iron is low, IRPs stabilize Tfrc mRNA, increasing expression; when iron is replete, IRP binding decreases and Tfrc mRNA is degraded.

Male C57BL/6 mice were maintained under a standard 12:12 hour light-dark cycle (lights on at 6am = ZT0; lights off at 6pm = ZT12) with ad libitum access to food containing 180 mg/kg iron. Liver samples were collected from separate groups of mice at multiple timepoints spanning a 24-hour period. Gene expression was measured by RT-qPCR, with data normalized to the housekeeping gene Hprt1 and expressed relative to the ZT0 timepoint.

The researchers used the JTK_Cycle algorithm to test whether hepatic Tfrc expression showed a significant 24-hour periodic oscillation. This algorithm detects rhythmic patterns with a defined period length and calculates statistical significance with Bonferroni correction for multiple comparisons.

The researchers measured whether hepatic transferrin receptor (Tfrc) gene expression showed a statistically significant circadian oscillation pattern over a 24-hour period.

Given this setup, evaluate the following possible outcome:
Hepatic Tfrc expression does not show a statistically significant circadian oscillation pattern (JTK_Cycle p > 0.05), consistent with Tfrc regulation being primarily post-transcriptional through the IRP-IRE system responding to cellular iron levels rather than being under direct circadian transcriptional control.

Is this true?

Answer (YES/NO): NO